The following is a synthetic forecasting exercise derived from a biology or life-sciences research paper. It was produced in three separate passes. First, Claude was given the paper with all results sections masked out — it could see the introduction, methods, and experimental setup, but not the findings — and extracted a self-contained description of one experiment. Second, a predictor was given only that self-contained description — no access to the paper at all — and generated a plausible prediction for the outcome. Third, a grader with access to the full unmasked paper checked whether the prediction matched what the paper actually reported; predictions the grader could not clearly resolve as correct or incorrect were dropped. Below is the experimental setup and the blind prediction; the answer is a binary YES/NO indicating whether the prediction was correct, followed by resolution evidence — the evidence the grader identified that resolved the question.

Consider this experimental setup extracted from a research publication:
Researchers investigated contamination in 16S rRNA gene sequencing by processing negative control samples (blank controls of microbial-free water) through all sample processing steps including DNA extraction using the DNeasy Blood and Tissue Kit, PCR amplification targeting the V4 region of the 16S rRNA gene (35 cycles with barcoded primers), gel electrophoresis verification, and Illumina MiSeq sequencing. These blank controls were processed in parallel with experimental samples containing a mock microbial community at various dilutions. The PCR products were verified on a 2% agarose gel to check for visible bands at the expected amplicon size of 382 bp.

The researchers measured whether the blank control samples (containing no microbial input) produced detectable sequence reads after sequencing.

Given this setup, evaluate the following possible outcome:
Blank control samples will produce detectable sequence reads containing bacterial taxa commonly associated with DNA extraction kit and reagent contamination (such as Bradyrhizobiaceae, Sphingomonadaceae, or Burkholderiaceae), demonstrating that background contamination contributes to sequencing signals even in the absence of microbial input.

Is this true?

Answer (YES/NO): NO